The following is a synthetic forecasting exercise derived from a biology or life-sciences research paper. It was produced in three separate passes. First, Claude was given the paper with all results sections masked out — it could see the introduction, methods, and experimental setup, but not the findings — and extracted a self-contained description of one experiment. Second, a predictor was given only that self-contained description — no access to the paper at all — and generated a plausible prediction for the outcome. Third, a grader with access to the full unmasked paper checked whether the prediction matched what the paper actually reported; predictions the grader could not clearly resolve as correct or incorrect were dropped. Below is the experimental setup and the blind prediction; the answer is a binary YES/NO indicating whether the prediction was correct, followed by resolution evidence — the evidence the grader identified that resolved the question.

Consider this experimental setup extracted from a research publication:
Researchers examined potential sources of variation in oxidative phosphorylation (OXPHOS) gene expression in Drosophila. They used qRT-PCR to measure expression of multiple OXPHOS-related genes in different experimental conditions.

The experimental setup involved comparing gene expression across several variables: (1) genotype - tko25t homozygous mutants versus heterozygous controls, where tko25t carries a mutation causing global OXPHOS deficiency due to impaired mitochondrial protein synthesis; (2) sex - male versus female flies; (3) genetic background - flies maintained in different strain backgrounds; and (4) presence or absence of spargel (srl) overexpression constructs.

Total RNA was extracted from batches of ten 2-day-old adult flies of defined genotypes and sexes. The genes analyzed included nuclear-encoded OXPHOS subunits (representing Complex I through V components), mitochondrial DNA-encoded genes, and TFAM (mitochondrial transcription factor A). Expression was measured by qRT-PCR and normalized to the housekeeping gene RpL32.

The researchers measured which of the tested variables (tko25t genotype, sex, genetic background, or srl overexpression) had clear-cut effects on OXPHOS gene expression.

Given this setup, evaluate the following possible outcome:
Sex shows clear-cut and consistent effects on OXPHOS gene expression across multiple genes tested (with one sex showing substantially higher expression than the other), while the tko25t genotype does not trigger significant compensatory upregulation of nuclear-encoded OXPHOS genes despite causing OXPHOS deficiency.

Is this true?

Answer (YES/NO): YES